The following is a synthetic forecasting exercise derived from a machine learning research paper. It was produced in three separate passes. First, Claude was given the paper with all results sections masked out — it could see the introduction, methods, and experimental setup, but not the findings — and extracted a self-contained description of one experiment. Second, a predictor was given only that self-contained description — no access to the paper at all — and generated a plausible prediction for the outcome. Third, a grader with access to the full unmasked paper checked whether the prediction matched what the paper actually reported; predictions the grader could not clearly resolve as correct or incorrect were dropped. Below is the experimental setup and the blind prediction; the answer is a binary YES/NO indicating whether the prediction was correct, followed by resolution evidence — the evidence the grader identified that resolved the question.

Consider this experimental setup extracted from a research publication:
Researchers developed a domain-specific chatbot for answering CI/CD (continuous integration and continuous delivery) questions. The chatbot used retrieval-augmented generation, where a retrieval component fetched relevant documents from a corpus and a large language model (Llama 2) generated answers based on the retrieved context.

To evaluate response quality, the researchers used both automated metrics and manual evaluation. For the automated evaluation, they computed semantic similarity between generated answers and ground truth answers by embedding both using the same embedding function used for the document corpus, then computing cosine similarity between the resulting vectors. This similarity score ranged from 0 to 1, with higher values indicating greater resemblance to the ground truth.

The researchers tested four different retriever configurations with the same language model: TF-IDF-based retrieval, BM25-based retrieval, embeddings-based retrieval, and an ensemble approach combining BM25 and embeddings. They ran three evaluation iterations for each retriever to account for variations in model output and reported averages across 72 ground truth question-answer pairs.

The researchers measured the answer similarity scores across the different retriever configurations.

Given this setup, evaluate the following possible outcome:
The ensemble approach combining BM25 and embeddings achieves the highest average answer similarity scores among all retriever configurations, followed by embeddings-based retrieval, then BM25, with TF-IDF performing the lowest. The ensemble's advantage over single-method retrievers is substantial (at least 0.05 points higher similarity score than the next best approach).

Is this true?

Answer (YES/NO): NO